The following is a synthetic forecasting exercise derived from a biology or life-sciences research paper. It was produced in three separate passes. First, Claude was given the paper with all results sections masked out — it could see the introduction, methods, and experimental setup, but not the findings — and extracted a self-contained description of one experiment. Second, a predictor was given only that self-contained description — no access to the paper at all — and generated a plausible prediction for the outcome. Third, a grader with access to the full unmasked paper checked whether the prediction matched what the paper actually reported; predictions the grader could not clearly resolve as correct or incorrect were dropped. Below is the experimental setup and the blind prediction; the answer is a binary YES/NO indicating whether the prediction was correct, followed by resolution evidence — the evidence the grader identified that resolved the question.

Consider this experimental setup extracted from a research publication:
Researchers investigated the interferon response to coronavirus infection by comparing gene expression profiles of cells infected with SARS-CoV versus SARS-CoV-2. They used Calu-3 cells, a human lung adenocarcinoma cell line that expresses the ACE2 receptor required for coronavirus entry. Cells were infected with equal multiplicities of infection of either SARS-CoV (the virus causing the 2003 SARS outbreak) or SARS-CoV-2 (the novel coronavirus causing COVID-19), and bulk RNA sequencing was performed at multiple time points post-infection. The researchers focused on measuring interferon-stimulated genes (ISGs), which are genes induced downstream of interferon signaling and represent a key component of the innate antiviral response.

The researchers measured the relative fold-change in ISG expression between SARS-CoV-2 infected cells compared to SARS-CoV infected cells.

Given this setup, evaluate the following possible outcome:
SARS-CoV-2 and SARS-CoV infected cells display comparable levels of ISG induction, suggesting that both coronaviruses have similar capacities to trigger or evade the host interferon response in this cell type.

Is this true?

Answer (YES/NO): NO